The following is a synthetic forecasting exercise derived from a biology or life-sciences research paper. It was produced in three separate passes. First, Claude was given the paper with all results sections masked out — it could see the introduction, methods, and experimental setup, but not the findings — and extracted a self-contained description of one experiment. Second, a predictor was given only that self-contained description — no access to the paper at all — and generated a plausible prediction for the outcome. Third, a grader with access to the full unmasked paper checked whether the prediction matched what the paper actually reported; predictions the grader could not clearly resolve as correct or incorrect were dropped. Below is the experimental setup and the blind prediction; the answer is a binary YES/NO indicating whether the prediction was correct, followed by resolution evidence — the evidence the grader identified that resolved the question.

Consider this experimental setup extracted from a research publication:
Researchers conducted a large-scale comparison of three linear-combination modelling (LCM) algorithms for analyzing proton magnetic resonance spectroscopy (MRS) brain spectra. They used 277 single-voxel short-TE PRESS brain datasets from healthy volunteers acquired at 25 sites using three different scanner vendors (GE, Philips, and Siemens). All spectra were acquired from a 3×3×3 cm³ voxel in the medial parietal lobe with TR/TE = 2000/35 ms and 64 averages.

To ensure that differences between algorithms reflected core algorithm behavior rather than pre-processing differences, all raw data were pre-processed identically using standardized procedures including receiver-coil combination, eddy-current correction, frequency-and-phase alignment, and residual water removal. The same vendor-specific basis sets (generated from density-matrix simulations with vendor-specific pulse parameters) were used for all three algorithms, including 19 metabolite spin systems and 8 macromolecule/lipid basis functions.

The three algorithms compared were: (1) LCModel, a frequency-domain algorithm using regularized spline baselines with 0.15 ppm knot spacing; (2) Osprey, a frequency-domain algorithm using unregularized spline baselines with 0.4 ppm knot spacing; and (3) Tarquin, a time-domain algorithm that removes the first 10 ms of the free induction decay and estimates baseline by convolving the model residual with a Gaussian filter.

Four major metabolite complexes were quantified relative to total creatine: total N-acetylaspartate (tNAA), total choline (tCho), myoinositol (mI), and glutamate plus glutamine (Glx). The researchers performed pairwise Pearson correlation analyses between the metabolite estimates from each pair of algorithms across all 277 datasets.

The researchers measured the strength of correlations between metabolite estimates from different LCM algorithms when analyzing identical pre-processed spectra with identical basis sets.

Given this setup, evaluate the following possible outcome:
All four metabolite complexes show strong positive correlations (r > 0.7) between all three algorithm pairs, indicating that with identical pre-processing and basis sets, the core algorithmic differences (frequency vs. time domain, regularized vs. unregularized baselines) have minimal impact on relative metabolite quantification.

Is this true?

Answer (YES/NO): NO